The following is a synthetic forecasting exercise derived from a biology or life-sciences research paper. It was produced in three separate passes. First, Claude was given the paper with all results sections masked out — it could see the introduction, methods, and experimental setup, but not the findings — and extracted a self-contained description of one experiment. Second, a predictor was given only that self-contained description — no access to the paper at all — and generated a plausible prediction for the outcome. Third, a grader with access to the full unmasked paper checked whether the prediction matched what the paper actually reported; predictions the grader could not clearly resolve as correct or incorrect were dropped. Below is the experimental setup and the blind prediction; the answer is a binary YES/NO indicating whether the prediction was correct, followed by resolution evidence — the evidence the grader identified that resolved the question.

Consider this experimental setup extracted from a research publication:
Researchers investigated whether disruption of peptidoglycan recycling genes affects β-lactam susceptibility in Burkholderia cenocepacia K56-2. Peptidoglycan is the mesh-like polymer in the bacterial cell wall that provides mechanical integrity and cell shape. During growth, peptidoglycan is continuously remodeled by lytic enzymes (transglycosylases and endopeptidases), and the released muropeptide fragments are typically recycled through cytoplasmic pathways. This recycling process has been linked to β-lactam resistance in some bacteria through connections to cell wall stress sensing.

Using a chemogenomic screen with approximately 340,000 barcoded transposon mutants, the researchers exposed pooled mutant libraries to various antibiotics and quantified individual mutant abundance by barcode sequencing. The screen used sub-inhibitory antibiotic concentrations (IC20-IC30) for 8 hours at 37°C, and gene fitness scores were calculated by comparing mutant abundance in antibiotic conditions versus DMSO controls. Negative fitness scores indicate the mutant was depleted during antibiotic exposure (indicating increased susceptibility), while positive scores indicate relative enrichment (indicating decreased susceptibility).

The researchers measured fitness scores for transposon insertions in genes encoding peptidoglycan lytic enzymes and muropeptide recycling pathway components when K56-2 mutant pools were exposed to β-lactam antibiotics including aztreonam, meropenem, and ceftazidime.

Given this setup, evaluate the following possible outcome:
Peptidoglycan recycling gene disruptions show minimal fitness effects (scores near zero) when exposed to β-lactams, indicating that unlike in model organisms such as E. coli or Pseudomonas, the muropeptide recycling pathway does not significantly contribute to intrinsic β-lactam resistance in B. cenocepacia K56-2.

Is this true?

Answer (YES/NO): NO